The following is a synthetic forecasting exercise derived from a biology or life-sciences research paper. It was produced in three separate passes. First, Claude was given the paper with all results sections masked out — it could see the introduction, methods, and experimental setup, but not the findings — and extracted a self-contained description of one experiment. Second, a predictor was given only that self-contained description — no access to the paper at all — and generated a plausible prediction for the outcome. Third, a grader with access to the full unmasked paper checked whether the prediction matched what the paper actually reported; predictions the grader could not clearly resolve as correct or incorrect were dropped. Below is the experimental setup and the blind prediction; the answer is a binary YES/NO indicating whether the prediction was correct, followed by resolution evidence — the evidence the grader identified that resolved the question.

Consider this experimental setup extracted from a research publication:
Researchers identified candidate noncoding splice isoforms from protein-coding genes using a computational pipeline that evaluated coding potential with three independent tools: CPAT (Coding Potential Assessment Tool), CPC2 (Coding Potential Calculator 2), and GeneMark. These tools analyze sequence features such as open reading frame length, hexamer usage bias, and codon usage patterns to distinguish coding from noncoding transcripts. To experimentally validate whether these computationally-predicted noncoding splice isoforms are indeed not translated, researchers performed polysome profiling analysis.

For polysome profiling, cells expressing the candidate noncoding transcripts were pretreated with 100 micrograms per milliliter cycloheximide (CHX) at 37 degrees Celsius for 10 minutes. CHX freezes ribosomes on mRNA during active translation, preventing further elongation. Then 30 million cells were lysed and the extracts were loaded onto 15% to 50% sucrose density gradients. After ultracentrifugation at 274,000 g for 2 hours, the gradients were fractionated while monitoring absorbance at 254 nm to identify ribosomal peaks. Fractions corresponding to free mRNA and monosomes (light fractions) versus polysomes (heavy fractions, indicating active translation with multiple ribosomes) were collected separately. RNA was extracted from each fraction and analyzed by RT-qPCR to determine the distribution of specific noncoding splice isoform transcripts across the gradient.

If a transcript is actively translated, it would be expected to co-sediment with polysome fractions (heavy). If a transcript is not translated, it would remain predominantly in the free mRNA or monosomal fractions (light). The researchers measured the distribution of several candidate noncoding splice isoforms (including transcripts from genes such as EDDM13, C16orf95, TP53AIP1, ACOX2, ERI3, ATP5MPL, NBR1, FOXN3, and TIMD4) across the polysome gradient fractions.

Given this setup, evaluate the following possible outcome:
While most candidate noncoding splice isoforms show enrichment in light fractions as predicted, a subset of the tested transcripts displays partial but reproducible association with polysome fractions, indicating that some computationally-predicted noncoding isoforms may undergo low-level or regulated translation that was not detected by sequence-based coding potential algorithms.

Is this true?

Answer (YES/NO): NO